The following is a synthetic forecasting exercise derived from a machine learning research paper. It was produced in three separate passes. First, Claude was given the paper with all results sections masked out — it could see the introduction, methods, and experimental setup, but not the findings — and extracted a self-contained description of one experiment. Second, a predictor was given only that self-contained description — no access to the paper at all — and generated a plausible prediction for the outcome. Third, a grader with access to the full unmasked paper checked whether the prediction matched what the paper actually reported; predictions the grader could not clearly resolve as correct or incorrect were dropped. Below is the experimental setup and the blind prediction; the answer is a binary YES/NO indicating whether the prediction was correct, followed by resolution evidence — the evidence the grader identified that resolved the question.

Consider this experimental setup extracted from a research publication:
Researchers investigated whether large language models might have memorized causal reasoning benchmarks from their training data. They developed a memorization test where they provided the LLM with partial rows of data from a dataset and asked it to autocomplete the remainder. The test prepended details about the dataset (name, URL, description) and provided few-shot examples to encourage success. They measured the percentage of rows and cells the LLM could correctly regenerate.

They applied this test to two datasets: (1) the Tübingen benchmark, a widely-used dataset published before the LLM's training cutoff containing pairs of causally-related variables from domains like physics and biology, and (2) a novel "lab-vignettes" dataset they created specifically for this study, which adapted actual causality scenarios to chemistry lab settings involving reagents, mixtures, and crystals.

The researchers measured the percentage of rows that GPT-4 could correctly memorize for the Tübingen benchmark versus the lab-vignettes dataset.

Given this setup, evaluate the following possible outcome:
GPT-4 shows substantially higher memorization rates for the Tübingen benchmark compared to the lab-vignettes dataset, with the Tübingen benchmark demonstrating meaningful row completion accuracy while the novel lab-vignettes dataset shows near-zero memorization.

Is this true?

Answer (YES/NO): YES